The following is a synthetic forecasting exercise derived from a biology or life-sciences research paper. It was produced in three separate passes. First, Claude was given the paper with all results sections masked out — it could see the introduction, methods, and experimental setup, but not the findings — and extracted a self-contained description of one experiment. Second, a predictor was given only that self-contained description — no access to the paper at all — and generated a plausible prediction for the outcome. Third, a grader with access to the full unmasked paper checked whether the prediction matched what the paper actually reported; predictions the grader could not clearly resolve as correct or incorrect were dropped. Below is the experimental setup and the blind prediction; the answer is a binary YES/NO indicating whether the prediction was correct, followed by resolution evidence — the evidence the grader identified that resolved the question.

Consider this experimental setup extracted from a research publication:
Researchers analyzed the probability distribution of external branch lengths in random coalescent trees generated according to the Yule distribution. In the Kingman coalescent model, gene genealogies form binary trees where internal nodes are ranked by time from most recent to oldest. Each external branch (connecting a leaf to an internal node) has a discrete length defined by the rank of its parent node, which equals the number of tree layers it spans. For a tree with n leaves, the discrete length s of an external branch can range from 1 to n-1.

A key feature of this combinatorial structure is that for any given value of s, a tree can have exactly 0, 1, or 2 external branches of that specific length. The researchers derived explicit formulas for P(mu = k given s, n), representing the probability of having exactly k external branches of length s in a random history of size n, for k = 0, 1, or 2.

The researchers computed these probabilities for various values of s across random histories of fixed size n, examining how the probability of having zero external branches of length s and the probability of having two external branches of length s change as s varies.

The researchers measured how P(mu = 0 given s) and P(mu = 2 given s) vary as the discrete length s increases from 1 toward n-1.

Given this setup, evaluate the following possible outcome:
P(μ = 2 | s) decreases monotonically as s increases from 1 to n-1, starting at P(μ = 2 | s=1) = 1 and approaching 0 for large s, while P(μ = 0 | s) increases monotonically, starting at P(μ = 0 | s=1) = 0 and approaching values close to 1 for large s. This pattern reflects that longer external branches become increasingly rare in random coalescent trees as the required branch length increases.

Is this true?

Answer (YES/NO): YES